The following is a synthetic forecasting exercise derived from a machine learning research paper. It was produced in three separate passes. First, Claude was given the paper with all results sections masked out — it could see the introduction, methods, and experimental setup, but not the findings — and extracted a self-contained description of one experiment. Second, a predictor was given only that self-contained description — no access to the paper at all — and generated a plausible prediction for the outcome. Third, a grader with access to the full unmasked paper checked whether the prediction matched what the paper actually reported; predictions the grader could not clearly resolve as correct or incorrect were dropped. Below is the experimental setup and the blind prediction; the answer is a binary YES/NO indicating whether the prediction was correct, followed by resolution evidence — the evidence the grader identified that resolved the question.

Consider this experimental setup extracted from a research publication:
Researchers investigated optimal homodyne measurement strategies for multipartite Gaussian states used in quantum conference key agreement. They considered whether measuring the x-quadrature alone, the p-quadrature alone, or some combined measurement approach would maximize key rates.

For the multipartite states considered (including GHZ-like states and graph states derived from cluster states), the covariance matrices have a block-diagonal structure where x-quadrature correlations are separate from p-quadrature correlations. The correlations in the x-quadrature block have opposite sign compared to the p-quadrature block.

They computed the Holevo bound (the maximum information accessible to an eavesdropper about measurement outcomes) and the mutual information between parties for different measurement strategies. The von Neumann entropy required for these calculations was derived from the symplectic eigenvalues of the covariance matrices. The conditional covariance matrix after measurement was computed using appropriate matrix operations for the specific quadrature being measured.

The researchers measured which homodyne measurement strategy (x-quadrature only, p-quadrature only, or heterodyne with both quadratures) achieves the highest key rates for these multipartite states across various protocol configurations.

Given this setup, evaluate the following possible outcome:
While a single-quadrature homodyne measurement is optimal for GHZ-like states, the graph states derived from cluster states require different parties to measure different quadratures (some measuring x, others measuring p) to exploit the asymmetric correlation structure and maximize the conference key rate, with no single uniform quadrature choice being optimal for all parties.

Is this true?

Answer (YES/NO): NO